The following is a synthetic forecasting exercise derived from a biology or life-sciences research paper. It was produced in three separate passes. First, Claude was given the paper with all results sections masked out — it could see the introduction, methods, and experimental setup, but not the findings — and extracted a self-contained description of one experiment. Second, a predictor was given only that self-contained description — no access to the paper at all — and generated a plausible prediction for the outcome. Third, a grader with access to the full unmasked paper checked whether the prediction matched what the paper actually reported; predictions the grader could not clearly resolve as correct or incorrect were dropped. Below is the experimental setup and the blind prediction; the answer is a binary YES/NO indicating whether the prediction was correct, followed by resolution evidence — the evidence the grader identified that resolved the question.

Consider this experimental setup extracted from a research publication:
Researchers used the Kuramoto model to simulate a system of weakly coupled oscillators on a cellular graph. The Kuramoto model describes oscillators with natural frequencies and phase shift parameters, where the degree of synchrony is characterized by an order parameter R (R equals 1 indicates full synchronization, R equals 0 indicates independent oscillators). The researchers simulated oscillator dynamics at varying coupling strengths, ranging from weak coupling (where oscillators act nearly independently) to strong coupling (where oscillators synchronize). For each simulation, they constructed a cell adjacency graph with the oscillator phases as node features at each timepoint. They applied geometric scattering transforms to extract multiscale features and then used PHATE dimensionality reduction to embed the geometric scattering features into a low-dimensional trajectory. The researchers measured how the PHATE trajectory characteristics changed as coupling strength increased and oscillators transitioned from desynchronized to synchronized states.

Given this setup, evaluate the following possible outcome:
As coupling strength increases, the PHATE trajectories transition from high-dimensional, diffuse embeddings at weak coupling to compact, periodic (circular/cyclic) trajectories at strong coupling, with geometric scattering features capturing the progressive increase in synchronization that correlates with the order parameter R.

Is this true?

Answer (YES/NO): NO